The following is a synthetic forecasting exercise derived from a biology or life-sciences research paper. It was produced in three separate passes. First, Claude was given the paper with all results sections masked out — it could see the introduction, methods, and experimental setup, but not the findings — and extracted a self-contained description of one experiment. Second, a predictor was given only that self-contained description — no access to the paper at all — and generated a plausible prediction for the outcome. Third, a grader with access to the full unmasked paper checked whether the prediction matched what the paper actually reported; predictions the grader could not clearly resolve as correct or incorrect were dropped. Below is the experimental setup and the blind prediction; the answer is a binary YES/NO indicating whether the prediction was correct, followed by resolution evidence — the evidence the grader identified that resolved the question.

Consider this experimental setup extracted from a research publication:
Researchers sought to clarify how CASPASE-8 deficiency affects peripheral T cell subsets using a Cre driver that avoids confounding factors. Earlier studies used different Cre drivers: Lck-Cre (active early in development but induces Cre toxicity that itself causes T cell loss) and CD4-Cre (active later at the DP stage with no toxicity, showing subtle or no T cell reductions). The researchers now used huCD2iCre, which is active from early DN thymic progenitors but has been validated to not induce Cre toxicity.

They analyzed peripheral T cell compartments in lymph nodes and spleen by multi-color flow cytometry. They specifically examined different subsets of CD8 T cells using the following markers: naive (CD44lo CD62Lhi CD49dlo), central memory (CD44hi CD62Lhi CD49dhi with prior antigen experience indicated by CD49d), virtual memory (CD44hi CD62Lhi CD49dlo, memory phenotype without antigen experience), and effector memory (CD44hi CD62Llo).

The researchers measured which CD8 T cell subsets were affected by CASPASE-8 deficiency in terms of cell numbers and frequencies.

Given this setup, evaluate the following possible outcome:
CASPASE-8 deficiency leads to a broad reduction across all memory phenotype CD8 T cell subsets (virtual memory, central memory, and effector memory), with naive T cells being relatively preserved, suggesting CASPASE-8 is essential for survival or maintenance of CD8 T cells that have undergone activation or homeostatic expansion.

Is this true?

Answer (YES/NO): NO